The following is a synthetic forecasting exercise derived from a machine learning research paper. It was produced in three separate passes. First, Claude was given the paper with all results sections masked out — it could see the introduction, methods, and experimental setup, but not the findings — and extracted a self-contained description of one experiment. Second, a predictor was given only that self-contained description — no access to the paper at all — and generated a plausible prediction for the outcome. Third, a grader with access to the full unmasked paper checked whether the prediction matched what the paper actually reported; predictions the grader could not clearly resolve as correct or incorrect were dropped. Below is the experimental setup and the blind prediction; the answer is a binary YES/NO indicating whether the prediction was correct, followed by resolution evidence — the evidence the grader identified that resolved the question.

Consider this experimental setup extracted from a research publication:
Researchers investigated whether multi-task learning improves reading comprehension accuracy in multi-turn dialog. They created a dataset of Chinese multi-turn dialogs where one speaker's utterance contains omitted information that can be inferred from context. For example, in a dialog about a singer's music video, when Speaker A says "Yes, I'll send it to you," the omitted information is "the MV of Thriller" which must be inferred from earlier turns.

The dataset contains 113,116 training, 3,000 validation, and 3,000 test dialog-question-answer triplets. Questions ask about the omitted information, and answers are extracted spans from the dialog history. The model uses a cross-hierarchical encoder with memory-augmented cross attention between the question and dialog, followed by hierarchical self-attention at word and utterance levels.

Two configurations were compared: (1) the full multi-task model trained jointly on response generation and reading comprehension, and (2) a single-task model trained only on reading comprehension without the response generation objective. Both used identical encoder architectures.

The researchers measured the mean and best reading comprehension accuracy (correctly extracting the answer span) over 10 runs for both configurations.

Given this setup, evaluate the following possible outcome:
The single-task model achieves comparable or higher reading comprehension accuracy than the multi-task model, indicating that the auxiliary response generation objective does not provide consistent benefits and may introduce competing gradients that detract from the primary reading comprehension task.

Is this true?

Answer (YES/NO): NO